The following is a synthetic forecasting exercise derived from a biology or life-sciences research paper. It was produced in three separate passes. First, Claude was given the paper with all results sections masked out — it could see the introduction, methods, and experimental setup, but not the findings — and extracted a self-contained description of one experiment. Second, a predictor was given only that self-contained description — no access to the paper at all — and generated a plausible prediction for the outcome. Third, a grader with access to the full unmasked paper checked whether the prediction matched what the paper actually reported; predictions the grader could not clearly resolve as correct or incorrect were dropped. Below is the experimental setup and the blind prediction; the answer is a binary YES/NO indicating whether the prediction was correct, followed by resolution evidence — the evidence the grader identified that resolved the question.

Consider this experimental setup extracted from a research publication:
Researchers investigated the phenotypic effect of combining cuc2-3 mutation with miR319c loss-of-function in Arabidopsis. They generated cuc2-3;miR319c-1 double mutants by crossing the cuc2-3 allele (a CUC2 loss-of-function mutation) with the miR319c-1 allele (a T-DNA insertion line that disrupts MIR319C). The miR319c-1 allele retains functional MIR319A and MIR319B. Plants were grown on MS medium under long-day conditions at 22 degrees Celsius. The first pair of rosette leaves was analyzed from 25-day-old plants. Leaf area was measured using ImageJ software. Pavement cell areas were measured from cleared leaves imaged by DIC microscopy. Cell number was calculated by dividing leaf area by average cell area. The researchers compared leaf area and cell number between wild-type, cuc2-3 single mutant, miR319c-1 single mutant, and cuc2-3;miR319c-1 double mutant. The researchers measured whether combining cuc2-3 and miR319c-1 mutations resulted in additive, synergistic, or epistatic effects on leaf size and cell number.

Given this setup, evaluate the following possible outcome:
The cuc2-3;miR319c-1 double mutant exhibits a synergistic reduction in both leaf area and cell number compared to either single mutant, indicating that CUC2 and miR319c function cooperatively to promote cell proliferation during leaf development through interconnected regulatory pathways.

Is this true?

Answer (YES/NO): YES